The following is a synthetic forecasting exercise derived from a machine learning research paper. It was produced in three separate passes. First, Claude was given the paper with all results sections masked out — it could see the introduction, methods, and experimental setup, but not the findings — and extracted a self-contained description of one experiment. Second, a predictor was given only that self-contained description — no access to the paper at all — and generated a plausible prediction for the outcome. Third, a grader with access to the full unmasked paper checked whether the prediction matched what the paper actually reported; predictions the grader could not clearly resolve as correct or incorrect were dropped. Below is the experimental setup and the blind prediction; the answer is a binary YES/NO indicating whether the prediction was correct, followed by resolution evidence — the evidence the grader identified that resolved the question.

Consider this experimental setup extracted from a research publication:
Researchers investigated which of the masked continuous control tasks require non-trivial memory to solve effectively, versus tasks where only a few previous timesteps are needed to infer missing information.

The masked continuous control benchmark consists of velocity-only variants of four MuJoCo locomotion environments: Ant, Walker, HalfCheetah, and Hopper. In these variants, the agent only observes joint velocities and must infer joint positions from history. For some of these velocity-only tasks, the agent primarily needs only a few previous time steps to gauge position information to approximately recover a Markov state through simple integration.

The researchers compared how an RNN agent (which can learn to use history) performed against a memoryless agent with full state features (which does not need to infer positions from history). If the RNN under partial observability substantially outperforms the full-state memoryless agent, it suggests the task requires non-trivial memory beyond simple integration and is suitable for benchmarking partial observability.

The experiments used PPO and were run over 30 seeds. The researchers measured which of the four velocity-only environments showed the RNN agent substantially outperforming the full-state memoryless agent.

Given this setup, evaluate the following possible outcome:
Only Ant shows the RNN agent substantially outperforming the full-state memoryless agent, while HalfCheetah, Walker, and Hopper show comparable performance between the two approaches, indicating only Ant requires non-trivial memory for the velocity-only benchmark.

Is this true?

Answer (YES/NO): NO